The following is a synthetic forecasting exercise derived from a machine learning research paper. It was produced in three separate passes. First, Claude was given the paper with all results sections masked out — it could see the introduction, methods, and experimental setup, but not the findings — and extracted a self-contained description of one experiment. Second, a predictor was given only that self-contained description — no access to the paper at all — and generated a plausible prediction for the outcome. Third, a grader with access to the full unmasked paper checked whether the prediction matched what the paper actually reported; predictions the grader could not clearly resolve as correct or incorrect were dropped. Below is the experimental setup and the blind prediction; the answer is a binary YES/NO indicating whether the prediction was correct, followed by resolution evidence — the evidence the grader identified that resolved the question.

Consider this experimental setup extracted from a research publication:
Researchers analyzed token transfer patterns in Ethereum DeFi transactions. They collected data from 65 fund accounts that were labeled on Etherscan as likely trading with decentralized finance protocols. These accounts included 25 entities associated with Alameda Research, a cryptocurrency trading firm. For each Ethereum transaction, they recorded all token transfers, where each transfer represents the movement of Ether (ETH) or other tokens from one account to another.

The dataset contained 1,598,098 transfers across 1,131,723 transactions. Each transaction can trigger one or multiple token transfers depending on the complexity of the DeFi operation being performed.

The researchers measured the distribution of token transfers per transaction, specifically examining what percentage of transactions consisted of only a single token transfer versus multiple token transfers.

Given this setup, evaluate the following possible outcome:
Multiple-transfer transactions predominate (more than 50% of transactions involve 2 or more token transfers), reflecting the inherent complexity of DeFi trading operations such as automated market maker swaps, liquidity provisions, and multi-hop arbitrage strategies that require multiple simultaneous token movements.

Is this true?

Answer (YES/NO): NO